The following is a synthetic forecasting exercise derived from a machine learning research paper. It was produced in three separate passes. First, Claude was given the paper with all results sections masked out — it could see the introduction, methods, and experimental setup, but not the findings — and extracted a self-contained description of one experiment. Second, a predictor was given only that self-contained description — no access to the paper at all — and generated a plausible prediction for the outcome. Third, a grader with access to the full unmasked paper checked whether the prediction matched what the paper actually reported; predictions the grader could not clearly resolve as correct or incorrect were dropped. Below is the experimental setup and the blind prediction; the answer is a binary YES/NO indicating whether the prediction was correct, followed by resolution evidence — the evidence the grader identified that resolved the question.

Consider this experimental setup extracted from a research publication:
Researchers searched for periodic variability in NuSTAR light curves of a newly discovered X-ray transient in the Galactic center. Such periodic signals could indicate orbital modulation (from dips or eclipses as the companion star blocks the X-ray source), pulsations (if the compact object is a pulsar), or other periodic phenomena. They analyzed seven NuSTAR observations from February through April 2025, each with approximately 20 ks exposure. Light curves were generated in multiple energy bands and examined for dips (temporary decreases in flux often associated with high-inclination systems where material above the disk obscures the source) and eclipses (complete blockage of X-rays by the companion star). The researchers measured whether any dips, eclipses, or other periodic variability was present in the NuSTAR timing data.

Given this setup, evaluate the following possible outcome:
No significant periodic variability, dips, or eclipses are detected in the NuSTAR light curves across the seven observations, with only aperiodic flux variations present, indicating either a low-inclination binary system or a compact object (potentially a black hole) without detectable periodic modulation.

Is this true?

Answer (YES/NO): YES